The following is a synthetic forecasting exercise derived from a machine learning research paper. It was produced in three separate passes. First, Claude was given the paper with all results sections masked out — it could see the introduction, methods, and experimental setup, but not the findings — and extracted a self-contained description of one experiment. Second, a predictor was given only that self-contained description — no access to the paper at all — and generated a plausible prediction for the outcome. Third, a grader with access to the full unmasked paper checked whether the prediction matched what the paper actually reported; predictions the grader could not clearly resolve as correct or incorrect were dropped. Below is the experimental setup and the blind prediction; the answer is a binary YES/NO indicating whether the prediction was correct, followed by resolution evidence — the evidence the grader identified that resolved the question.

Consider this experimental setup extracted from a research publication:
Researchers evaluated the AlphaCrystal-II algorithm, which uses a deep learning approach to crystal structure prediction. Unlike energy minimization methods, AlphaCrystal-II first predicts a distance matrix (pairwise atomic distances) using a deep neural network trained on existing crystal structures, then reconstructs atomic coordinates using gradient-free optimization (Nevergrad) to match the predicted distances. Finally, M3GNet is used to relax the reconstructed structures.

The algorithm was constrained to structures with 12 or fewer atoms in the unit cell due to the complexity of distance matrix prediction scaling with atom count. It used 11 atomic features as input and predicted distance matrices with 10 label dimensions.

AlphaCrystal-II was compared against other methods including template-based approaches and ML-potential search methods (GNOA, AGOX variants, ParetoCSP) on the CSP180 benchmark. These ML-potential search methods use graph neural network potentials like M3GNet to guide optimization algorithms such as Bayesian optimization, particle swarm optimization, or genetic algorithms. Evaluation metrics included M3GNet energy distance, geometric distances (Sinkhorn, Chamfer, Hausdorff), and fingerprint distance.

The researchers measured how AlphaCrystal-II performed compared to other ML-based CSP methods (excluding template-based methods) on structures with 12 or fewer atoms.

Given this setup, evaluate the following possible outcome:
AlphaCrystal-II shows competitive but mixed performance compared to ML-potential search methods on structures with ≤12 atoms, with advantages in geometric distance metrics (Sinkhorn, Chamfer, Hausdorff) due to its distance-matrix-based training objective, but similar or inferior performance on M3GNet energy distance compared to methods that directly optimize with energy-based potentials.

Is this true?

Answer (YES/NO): NO